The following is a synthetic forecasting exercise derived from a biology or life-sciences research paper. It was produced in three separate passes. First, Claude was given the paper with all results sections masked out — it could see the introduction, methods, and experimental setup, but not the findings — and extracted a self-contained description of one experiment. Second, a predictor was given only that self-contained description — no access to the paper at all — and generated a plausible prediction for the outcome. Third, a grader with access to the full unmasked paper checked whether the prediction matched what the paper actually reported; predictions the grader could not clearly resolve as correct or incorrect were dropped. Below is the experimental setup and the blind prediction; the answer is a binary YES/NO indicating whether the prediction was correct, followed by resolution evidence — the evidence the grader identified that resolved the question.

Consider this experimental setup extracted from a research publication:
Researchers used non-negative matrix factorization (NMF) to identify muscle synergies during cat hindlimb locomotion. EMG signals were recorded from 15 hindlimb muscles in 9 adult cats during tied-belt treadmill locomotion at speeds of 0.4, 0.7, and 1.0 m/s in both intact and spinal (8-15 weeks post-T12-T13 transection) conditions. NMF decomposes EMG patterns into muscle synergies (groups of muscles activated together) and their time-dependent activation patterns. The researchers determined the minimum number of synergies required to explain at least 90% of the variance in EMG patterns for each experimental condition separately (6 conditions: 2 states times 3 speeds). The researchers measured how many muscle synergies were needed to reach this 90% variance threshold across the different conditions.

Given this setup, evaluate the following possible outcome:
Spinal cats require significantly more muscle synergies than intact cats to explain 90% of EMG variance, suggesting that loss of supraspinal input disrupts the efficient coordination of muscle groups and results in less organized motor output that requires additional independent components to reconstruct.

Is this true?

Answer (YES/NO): NO